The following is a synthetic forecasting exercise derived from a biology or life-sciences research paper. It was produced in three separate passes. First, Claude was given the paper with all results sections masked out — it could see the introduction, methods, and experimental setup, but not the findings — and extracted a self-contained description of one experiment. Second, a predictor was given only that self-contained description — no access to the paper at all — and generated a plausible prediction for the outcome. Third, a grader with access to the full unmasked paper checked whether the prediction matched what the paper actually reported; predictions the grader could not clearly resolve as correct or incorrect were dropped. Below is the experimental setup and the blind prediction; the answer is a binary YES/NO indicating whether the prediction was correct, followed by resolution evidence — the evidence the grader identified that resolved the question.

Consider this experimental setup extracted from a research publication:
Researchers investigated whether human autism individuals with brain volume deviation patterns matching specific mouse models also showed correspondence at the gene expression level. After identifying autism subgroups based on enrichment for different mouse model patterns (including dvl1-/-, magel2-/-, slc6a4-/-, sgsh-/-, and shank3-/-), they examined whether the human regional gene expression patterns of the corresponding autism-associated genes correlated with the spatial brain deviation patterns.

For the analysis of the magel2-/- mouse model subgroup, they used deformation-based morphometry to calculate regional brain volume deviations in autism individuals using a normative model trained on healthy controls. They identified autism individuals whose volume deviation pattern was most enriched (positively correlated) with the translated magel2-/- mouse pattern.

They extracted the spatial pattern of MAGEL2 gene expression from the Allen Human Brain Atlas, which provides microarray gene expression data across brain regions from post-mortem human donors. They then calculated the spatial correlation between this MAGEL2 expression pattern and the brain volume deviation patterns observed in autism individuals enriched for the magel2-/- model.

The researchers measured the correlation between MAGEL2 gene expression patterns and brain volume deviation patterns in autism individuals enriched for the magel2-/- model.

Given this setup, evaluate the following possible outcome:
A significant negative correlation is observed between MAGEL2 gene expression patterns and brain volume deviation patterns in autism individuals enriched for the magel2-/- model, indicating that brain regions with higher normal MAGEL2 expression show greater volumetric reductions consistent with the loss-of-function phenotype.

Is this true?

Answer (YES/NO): NO